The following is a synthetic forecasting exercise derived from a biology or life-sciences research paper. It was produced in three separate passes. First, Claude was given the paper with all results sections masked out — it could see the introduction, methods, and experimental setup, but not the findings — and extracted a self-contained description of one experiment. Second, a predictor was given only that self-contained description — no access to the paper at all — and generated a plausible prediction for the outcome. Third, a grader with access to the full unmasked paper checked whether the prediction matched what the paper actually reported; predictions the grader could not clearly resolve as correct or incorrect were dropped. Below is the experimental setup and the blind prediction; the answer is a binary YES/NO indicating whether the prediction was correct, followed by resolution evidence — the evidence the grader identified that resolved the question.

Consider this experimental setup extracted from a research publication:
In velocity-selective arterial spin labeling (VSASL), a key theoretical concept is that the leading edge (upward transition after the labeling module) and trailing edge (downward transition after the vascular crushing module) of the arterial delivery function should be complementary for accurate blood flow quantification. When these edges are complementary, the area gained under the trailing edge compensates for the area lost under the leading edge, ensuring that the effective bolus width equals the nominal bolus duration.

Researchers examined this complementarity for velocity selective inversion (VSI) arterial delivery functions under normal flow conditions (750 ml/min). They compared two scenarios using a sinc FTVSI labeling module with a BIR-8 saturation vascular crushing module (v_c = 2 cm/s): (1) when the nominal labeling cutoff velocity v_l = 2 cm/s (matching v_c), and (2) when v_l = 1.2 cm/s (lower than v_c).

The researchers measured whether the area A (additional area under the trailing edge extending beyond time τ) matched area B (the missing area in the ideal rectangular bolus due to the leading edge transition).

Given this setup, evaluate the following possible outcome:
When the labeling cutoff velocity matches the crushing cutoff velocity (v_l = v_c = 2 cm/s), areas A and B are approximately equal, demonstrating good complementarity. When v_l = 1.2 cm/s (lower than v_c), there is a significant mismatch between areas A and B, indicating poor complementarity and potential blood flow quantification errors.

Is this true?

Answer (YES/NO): NO